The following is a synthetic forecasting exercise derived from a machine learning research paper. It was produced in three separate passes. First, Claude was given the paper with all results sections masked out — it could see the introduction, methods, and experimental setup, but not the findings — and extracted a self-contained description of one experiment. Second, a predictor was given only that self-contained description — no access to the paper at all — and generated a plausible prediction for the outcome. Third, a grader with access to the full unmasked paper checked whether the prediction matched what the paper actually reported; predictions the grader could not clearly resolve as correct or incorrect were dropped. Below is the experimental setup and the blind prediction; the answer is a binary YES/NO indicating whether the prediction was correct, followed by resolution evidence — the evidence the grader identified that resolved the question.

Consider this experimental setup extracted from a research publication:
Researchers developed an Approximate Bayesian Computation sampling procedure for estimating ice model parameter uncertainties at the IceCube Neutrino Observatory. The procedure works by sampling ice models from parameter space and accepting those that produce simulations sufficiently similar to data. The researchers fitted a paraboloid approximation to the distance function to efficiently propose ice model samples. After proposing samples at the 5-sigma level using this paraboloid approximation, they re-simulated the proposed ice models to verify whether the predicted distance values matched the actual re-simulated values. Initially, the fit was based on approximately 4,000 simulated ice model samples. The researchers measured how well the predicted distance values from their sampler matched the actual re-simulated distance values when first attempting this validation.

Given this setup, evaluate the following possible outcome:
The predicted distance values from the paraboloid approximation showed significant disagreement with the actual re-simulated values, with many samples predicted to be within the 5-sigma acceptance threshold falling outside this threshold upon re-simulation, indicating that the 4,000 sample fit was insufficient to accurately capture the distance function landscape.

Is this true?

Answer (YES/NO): YES